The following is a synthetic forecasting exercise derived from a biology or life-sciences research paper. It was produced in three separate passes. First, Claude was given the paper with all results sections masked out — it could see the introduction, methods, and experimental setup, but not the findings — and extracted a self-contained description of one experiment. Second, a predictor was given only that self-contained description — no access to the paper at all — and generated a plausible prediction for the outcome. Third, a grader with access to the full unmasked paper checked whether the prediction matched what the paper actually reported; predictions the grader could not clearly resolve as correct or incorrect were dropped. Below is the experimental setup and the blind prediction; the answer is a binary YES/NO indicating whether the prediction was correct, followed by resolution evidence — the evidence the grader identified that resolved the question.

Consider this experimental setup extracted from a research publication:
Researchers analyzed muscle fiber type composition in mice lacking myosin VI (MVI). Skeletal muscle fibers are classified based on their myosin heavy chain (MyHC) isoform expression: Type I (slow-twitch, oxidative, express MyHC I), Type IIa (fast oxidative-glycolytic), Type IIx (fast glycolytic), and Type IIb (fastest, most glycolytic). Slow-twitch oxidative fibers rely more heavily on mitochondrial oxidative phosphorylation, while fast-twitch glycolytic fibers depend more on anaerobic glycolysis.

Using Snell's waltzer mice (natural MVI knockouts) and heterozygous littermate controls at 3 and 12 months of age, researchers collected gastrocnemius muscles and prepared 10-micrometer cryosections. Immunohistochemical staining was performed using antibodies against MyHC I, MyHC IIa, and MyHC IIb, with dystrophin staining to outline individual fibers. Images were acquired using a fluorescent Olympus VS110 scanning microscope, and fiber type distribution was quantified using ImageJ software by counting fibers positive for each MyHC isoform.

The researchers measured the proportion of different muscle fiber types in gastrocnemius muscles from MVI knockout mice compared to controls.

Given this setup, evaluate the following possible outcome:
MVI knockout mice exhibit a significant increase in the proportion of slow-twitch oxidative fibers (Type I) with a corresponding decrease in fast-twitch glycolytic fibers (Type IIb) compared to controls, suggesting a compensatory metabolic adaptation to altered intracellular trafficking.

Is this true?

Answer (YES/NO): YES